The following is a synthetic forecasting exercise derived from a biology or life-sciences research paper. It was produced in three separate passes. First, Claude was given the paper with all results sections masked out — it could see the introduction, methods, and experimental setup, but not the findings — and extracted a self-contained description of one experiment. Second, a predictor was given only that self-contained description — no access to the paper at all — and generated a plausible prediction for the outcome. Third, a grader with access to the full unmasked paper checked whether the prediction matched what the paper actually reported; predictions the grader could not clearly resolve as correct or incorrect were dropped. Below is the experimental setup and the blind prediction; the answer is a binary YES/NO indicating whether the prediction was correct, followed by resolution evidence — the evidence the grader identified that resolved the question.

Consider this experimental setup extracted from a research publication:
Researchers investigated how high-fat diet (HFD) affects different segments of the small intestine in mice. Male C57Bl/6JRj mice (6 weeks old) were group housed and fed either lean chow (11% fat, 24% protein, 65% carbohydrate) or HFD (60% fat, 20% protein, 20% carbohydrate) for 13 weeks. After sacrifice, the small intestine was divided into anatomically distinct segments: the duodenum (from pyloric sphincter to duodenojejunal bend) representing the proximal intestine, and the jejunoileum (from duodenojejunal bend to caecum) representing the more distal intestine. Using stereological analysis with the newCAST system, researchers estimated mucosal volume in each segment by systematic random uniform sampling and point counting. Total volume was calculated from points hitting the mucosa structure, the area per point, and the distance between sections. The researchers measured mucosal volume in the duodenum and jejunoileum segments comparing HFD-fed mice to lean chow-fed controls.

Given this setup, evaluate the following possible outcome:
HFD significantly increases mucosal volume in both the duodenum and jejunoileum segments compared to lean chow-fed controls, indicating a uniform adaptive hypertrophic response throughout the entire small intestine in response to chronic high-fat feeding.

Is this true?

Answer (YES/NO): NO